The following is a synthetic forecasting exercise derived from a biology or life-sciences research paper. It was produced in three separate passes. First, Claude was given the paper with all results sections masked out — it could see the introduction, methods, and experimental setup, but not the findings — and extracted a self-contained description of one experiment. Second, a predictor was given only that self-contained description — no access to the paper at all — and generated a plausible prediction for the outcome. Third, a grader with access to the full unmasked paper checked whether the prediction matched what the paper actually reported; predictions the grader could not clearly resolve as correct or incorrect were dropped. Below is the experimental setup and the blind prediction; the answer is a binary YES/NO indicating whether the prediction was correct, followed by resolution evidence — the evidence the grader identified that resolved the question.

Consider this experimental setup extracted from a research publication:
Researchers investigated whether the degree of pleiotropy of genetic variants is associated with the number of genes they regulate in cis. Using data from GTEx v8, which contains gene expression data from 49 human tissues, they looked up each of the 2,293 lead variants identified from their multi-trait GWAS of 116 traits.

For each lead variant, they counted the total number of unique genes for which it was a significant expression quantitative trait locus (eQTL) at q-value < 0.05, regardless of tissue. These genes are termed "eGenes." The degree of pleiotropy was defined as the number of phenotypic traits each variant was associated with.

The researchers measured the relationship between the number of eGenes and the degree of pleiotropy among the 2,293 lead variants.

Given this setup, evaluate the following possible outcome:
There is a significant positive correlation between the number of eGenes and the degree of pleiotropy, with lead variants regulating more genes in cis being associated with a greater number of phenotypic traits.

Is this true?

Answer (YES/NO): YES